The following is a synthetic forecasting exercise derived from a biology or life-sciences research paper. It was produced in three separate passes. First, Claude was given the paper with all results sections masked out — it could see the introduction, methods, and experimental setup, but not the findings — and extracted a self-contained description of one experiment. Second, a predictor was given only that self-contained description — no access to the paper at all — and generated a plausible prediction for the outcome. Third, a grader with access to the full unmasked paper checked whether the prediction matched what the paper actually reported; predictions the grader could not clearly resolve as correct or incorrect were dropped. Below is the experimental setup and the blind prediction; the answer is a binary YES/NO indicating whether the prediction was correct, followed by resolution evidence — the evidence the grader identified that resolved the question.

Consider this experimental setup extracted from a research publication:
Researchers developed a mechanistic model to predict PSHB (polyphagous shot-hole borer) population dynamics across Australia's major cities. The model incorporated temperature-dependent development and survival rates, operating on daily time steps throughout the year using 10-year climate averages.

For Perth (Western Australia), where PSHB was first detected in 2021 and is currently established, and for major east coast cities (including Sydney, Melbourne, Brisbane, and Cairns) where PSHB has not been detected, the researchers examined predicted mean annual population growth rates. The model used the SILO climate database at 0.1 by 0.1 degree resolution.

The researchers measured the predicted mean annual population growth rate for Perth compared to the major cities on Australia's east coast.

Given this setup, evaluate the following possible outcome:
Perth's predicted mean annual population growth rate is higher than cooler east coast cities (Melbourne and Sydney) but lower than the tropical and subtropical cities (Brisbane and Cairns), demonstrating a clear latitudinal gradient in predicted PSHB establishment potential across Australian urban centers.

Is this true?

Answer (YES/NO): NO